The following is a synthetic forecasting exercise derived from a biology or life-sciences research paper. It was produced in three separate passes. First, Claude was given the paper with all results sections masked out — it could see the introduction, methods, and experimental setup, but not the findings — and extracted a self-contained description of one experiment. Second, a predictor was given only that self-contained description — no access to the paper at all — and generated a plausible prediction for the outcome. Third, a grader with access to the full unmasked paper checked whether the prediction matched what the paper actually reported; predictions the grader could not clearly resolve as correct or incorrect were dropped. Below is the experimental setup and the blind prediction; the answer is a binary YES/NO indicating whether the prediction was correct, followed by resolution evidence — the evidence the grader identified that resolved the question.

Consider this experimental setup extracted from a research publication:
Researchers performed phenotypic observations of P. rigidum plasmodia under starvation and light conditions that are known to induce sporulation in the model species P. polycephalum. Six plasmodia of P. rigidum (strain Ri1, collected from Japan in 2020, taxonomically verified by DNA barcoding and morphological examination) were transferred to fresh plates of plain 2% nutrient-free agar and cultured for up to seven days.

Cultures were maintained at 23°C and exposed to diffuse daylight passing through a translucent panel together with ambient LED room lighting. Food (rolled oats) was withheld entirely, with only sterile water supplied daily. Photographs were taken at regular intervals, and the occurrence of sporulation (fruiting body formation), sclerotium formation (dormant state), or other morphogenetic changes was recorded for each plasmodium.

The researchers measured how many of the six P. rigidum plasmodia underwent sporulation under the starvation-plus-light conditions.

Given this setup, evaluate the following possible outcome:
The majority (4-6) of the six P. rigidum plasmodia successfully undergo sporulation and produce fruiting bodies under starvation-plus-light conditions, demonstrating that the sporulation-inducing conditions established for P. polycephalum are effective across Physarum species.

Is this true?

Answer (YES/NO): NO